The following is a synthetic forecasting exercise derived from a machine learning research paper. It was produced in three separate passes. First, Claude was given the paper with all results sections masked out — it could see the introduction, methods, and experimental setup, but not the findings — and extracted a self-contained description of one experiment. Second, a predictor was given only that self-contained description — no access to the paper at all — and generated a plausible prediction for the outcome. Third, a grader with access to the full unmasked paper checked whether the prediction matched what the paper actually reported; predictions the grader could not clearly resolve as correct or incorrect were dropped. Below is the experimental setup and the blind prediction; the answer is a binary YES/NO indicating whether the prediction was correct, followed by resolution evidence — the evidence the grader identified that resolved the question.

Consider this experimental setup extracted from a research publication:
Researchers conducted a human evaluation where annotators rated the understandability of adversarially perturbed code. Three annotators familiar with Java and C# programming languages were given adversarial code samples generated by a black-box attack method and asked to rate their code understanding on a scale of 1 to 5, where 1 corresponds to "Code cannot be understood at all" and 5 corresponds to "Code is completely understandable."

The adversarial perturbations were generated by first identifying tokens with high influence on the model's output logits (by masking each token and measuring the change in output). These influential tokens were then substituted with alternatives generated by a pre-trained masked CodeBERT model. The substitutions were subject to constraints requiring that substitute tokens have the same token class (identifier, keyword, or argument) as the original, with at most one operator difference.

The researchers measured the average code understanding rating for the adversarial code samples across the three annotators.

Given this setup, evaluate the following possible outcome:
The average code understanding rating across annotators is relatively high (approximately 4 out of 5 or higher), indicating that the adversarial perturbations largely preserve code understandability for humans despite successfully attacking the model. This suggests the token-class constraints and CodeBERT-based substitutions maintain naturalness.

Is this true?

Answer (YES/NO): YES